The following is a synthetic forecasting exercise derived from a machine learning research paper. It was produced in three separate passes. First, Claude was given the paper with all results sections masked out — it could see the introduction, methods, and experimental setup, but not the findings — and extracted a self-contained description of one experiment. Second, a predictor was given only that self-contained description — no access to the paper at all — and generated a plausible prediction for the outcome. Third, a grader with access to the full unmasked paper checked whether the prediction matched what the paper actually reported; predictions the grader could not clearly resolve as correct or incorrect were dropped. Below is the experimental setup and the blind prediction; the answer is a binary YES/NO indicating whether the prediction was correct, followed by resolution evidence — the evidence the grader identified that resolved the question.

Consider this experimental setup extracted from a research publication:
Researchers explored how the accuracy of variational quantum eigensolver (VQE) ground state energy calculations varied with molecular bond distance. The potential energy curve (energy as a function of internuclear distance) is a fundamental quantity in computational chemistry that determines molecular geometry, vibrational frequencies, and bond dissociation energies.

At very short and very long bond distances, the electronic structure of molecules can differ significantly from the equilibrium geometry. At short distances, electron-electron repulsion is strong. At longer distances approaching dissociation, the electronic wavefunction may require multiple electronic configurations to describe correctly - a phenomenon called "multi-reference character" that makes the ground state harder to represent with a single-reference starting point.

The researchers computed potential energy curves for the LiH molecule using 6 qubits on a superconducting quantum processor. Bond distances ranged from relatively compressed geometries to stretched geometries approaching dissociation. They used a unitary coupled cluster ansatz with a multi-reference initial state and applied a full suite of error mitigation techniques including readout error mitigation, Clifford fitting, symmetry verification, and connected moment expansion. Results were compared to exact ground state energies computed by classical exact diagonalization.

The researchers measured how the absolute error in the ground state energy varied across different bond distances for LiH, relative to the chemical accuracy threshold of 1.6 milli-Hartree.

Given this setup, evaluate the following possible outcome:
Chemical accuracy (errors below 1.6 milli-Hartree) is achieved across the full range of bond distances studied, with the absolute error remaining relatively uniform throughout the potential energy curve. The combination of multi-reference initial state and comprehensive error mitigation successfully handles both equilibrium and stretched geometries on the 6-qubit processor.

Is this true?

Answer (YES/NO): NO